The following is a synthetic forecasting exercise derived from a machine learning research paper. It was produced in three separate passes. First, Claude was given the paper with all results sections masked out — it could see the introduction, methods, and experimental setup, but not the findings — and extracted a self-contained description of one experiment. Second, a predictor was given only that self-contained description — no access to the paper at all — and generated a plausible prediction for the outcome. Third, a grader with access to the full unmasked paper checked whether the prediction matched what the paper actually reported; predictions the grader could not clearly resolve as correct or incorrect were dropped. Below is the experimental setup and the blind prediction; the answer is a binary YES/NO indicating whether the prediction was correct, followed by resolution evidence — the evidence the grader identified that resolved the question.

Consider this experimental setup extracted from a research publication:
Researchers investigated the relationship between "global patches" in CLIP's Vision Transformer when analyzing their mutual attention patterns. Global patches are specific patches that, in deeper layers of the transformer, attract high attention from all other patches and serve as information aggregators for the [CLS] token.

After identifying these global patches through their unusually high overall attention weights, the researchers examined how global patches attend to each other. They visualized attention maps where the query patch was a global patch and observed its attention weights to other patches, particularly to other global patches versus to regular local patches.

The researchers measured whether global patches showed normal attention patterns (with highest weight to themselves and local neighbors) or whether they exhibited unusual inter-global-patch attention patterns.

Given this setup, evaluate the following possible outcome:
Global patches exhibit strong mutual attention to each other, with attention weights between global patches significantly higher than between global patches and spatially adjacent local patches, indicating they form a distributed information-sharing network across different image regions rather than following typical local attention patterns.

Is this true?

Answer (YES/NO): NO